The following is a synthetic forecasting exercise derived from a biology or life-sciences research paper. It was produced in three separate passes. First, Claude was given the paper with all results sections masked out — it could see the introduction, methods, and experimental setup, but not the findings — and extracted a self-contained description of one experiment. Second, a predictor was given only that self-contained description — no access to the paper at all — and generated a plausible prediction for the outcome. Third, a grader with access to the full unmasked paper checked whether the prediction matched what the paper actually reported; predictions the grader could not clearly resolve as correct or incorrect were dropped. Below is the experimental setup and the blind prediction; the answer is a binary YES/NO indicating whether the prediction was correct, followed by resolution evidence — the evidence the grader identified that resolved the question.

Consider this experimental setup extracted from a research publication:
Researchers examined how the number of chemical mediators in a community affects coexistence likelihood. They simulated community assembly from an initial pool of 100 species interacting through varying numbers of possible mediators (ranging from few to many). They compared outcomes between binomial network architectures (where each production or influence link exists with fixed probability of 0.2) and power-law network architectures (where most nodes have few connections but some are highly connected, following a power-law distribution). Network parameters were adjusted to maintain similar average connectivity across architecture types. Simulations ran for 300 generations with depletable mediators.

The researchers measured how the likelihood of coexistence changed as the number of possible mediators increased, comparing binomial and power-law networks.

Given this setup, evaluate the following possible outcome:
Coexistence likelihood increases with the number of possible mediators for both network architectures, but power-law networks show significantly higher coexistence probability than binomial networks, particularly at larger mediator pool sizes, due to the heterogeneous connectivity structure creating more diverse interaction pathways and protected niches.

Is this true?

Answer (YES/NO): NO